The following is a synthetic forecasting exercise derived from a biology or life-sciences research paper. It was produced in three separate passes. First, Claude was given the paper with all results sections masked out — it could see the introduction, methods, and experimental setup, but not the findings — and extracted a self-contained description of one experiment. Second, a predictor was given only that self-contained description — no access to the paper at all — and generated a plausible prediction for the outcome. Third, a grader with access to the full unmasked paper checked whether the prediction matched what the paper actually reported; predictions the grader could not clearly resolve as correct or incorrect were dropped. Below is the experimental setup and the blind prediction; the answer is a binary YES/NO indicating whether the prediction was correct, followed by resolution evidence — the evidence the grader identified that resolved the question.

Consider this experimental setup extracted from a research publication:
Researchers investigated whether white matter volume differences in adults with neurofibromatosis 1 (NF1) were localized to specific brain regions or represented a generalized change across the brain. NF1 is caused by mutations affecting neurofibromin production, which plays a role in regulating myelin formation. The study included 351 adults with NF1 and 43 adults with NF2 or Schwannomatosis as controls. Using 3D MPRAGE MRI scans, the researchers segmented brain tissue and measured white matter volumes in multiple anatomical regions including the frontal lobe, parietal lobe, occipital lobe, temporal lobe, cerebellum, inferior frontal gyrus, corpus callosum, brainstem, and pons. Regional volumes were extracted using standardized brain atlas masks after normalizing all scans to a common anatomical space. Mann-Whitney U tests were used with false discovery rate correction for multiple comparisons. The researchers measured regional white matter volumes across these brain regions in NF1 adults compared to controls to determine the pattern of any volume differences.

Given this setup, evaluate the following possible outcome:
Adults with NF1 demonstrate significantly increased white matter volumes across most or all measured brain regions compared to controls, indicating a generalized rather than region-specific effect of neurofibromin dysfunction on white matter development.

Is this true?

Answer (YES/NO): YES